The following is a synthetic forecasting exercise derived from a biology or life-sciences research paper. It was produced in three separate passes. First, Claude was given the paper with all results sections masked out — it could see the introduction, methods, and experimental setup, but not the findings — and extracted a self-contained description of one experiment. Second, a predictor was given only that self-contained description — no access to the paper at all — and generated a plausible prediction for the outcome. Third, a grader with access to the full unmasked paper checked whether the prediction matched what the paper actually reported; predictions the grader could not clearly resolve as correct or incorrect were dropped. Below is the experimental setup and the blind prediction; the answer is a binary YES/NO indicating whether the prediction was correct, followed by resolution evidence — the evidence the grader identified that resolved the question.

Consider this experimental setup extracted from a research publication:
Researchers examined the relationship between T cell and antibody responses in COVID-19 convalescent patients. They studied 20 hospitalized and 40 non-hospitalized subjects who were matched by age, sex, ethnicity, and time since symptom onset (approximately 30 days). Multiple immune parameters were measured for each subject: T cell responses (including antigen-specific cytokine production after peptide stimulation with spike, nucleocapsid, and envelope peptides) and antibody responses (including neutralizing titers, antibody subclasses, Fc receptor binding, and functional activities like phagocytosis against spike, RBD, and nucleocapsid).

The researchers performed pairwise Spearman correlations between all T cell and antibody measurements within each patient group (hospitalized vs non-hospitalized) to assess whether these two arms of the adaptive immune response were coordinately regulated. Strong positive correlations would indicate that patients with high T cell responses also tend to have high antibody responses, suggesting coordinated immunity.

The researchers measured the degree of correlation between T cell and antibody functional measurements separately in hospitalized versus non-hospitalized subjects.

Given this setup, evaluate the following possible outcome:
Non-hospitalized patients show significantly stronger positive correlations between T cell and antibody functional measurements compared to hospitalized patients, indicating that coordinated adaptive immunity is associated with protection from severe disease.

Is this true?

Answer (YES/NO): YES